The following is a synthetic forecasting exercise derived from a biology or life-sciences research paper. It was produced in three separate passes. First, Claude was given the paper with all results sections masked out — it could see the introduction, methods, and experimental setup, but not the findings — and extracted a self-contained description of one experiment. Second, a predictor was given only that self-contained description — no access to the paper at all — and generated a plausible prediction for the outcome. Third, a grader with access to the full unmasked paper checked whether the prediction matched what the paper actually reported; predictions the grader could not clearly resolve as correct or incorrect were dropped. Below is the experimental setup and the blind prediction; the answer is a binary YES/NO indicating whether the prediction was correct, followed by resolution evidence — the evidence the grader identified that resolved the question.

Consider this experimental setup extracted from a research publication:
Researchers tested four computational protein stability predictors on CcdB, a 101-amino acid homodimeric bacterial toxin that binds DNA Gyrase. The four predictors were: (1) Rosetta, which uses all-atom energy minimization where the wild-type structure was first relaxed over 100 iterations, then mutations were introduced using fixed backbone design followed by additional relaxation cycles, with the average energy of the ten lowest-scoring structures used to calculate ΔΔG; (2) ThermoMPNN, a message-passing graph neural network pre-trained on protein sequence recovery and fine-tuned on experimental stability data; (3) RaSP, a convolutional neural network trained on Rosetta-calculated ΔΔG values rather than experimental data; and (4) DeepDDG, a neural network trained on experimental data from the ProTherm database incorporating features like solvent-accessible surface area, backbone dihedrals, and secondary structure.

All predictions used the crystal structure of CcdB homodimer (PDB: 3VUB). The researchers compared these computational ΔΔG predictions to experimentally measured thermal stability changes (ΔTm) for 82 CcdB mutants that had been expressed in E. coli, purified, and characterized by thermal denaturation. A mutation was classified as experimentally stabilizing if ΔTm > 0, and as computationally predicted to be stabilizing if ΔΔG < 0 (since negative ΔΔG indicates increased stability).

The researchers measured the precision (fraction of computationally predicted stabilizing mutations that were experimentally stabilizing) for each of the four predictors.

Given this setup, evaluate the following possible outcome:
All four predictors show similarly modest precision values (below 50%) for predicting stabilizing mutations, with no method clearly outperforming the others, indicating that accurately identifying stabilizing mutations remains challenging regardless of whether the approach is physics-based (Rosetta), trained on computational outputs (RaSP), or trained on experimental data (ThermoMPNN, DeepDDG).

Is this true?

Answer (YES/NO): NO